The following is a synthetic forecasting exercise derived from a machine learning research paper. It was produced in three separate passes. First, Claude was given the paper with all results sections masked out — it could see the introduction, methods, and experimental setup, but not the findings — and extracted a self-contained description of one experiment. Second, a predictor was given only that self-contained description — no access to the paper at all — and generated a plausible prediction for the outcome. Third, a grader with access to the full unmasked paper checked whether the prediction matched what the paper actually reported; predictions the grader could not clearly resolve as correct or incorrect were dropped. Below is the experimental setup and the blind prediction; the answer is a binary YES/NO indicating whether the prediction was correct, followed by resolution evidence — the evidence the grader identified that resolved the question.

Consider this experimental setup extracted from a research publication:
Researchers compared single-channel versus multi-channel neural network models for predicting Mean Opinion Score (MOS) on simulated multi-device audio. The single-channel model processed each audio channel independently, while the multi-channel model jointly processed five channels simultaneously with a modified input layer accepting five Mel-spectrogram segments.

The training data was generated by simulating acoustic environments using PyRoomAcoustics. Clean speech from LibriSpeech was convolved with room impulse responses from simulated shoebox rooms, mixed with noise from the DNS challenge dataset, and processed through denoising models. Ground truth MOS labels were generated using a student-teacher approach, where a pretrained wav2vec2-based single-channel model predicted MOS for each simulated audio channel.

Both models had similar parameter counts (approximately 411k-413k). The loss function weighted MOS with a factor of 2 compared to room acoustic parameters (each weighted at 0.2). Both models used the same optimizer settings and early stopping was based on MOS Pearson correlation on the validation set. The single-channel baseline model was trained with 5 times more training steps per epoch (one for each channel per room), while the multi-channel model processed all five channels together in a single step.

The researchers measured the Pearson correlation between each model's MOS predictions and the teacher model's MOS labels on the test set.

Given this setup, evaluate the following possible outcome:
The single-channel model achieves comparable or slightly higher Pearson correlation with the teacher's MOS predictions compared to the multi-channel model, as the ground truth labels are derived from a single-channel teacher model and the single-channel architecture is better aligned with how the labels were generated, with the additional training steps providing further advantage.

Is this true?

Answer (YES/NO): YES